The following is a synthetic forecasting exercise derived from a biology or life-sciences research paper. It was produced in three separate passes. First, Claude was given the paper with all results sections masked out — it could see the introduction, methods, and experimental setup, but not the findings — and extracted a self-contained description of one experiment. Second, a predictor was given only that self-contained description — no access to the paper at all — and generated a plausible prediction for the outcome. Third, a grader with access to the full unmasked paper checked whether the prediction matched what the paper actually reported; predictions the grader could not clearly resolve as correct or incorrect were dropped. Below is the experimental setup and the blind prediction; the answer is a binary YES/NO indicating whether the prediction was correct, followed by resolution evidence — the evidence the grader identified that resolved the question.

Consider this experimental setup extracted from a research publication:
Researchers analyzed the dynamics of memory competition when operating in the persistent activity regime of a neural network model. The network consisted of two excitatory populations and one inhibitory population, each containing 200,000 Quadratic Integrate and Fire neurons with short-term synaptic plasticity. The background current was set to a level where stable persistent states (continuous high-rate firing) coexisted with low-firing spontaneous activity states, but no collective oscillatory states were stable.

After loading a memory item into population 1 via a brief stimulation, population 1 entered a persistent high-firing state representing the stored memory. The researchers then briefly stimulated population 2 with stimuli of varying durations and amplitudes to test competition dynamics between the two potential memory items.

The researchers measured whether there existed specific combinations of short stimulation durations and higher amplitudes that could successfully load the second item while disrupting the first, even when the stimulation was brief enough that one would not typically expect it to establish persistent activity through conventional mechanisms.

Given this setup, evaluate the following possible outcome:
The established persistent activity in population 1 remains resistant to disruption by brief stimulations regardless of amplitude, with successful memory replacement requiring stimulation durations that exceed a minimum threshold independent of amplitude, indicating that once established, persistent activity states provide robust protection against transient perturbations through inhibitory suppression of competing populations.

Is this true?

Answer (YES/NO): NO